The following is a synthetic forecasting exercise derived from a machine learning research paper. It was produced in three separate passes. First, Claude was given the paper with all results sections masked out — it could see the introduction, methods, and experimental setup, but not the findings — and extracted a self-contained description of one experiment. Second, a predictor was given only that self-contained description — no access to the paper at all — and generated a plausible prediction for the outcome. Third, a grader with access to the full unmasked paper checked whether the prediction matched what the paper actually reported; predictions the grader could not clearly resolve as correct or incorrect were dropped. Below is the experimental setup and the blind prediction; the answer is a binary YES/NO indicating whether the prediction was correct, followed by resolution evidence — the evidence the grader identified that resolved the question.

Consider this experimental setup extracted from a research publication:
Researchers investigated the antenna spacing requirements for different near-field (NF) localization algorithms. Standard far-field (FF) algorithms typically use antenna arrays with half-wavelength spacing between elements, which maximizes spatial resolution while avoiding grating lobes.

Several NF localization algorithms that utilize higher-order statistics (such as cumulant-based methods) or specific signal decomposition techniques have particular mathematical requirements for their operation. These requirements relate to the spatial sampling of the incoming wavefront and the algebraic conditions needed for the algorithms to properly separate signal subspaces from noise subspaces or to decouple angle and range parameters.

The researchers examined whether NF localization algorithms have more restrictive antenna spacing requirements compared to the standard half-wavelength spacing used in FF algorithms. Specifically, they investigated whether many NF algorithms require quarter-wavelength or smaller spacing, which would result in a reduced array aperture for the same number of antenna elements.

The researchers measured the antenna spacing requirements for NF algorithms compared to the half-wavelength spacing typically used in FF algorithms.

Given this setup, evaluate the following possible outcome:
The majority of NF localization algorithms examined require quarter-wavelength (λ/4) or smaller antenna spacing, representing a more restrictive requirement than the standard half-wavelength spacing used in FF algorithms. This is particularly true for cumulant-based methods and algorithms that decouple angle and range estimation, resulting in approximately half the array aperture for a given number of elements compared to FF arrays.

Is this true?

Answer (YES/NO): YES